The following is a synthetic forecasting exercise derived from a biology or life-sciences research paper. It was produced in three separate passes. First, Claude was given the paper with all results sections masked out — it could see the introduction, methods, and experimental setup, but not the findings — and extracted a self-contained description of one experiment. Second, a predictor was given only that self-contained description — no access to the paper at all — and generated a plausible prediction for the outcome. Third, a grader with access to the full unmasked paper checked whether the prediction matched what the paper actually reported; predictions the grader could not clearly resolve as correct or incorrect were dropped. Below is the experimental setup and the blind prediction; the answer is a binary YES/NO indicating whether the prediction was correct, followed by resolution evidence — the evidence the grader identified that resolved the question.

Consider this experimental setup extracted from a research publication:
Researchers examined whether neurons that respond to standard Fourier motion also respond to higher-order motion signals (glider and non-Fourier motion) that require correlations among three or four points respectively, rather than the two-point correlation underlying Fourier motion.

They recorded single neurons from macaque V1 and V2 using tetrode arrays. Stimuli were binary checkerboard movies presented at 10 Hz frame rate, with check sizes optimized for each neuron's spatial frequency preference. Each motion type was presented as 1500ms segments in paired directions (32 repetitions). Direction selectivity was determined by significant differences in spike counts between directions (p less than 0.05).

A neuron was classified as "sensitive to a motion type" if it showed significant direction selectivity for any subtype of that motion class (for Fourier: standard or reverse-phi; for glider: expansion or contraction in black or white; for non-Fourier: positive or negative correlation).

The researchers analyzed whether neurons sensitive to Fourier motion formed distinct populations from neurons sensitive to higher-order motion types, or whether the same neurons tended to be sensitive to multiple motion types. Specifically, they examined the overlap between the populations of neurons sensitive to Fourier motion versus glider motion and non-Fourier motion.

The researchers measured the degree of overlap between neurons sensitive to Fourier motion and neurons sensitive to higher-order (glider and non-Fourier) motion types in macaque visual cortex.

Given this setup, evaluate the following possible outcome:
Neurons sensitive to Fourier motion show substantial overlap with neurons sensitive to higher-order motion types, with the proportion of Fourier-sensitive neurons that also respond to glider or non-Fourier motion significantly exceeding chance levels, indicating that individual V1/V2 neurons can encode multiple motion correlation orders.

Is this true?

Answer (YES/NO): YES